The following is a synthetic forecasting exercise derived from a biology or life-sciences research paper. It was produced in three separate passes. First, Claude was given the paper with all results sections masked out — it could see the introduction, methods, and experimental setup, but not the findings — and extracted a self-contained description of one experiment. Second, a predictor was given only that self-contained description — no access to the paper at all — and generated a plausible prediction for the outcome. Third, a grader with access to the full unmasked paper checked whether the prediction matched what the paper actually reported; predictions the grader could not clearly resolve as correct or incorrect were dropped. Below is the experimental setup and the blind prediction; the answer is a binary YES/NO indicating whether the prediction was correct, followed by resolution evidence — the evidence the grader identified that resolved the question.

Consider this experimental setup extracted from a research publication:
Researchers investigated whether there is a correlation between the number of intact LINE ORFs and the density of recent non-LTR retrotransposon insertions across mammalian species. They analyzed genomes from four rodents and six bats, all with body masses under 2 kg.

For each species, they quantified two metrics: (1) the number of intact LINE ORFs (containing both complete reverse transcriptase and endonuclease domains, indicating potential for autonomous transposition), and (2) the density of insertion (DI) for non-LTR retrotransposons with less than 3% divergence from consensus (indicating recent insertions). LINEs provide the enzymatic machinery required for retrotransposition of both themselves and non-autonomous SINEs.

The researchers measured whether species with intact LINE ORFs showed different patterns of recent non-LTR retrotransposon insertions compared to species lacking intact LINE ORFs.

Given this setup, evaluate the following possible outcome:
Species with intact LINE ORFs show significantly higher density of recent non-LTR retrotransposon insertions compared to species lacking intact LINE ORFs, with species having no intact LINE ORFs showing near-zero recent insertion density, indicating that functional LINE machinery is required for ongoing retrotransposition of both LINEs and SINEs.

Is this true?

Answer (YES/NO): NO